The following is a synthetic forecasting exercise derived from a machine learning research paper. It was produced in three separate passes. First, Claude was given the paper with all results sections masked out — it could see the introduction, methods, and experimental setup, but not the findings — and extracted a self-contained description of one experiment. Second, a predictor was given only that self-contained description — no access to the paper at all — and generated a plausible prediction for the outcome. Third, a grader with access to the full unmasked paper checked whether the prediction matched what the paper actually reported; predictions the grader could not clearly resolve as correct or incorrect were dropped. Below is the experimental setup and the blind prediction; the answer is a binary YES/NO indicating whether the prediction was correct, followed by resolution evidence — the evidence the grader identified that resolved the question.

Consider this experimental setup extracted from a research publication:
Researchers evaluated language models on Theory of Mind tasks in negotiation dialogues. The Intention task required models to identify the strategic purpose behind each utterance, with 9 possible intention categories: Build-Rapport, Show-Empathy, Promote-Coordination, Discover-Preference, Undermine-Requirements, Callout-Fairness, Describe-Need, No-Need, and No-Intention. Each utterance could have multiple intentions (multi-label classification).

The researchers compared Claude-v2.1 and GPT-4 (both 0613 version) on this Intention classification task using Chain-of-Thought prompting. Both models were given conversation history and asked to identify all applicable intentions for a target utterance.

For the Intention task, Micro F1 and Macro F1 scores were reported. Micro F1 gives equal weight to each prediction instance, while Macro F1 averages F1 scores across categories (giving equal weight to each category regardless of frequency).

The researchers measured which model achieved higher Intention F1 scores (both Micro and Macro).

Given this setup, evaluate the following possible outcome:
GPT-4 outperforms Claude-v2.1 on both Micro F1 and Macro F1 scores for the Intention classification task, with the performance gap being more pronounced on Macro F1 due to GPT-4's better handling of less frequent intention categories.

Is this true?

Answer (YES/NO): NO